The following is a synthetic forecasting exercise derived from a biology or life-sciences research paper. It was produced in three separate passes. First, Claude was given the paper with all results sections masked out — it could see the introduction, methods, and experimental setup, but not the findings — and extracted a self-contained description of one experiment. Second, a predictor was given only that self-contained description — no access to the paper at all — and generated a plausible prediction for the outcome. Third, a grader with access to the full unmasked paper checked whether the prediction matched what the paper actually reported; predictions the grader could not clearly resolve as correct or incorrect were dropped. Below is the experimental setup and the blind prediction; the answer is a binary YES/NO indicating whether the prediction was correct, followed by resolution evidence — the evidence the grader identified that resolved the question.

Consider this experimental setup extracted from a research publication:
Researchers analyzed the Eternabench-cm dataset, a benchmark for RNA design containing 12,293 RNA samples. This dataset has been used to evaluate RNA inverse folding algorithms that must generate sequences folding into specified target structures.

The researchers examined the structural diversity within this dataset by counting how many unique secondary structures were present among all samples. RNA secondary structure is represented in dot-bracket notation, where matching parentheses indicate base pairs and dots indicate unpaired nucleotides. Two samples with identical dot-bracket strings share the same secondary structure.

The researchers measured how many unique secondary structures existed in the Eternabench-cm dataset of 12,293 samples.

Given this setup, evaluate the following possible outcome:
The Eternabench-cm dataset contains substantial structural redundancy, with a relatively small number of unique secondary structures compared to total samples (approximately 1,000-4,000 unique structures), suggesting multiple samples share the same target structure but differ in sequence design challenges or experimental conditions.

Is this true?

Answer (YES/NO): YES